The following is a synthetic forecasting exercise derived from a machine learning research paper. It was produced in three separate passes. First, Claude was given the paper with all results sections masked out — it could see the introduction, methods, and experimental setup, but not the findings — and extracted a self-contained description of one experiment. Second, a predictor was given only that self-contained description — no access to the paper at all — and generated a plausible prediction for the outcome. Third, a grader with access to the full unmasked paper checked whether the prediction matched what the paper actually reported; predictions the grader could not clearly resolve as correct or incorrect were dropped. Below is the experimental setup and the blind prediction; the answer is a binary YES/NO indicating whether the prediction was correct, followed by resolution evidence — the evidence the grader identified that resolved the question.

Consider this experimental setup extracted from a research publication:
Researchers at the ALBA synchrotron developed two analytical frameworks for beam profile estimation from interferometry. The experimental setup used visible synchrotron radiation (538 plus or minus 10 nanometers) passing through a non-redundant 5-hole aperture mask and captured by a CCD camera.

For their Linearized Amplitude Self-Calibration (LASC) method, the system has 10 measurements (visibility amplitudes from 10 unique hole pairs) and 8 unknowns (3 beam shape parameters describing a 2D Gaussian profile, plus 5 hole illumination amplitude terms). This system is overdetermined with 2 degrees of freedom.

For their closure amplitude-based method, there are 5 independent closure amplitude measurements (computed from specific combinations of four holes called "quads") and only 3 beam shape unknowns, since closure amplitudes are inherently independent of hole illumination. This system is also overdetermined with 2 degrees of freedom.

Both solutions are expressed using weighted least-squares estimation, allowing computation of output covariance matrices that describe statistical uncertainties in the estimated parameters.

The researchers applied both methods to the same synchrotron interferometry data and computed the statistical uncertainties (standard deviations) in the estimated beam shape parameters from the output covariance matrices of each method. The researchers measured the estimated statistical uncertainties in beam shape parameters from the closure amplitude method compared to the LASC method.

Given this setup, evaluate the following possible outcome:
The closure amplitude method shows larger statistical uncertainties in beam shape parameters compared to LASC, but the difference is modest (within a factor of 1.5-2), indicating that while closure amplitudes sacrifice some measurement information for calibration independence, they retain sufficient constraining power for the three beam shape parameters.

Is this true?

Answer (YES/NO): NO